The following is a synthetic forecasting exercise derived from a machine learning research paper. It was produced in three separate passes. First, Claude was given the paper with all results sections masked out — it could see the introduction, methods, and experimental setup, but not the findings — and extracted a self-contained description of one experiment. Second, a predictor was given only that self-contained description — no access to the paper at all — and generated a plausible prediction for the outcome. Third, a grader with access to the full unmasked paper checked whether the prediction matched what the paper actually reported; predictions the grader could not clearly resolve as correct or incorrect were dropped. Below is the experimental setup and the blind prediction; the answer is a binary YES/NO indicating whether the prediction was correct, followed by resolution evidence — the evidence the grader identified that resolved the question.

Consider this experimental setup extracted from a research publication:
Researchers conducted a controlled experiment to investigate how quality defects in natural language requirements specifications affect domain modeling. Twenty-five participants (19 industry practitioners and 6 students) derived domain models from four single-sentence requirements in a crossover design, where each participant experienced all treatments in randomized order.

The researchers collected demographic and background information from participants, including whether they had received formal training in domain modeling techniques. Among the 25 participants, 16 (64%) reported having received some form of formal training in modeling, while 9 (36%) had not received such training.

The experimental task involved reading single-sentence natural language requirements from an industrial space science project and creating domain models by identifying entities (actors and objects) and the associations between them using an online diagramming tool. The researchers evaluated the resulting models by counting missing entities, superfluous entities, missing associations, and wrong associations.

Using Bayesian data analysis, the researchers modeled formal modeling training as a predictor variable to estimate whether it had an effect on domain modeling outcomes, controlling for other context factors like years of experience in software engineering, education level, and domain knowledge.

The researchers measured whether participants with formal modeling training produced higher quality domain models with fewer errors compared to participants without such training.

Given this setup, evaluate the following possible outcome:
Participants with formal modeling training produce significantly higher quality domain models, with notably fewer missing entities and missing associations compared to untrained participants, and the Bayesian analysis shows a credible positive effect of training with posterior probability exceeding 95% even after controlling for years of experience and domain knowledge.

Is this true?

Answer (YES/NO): NO